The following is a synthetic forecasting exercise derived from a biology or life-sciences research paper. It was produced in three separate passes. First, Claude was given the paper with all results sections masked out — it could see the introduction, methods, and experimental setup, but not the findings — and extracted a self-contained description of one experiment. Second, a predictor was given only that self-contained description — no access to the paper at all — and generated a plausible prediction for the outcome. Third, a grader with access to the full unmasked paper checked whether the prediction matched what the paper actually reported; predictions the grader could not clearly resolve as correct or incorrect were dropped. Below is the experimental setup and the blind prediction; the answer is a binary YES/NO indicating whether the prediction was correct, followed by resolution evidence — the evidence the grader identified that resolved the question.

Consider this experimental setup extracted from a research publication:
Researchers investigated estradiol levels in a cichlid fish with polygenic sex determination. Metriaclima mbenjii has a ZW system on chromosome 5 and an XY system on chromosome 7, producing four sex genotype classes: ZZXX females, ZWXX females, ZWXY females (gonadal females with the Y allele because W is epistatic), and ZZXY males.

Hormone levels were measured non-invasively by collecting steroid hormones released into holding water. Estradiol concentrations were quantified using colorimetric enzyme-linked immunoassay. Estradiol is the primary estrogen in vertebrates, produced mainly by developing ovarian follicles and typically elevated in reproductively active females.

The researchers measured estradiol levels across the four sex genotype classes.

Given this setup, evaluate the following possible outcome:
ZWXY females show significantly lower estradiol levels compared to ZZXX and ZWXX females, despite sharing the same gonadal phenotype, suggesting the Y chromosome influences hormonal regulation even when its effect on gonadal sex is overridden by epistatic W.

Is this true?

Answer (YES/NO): NO